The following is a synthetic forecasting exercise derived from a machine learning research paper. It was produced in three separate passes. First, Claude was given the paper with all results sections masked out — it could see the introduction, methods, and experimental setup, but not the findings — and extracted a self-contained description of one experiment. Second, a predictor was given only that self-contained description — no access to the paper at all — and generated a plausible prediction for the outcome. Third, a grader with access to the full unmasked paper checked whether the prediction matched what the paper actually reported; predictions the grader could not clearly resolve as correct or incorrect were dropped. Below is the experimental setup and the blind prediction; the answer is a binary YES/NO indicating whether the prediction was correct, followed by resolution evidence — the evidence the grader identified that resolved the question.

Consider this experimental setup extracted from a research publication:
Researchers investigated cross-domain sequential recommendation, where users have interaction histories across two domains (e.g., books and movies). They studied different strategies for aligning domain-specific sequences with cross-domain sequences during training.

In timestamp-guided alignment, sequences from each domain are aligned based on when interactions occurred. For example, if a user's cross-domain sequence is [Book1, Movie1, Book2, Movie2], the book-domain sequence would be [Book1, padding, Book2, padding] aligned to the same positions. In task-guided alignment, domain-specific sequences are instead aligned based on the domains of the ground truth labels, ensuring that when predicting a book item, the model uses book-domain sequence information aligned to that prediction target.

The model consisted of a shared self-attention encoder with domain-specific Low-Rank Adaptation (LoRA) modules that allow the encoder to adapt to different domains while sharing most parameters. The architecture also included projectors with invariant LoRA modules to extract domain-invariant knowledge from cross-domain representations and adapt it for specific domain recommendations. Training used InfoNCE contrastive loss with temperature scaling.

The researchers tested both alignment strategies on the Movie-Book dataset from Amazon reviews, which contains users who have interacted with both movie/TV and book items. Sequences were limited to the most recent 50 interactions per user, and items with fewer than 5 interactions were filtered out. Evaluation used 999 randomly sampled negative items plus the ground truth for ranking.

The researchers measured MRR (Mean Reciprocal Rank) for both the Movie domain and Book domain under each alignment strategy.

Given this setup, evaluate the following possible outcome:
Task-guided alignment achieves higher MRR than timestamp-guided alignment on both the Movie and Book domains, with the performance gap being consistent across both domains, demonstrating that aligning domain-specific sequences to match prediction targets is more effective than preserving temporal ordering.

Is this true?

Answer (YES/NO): YES